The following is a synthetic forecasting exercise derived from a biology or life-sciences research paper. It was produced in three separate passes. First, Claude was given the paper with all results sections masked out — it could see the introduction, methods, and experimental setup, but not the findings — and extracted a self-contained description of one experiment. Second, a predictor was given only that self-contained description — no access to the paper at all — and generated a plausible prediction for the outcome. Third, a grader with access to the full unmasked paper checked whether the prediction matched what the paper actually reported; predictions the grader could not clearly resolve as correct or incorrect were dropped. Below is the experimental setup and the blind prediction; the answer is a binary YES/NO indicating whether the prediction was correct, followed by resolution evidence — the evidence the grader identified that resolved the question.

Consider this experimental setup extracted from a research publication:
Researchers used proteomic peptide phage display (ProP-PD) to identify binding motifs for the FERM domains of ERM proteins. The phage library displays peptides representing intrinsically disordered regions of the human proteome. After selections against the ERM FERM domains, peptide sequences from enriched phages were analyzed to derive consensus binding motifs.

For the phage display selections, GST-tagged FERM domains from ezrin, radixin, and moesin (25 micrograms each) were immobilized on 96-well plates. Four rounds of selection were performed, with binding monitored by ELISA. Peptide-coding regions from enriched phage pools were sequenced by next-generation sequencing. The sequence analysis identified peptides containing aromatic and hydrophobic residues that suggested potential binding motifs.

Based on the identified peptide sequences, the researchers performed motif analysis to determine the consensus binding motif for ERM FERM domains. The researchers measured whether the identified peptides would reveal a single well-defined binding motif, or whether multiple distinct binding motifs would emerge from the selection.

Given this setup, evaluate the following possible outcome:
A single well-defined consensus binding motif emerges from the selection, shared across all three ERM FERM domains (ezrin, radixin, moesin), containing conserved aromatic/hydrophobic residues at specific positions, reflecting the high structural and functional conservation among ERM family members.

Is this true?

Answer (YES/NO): NO